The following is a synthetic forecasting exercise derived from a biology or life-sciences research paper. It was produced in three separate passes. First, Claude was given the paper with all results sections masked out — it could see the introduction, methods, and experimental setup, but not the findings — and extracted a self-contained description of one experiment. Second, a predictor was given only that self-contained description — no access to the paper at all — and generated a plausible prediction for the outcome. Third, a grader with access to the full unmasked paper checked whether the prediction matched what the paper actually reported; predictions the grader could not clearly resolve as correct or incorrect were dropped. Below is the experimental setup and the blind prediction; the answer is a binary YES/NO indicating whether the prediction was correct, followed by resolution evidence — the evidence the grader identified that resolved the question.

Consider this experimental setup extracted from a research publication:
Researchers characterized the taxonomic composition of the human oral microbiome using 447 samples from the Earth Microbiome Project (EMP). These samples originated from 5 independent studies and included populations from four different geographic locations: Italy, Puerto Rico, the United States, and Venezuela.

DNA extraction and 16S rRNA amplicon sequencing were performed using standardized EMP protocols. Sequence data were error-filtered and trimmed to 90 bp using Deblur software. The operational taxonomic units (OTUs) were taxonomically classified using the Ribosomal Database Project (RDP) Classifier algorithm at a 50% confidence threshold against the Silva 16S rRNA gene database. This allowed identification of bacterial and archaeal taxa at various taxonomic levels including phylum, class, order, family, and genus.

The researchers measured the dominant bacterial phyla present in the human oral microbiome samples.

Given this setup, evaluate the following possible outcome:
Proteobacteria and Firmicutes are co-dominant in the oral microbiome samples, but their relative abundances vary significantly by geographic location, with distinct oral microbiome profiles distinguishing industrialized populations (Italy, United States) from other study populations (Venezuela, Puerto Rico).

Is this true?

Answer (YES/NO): NO